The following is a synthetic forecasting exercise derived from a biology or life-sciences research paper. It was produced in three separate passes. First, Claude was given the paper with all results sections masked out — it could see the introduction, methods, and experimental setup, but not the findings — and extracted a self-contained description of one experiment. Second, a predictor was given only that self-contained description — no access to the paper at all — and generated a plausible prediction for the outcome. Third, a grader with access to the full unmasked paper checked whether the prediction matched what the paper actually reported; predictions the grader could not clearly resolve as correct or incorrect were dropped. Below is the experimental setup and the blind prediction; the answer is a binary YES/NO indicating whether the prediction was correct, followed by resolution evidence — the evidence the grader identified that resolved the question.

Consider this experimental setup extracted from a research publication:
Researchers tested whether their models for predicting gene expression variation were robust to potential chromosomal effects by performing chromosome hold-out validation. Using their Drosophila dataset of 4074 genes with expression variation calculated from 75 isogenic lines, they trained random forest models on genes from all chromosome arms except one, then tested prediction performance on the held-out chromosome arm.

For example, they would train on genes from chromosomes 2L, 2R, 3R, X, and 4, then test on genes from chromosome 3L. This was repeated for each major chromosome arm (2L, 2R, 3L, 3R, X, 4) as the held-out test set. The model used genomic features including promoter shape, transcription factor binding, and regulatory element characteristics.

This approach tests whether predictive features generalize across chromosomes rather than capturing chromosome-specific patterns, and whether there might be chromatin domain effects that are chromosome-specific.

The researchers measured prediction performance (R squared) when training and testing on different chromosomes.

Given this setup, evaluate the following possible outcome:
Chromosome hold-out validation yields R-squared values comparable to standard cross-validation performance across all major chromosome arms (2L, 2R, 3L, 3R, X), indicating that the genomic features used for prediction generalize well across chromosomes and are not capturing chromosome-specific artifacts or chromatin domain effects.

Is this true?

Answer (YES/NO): YES